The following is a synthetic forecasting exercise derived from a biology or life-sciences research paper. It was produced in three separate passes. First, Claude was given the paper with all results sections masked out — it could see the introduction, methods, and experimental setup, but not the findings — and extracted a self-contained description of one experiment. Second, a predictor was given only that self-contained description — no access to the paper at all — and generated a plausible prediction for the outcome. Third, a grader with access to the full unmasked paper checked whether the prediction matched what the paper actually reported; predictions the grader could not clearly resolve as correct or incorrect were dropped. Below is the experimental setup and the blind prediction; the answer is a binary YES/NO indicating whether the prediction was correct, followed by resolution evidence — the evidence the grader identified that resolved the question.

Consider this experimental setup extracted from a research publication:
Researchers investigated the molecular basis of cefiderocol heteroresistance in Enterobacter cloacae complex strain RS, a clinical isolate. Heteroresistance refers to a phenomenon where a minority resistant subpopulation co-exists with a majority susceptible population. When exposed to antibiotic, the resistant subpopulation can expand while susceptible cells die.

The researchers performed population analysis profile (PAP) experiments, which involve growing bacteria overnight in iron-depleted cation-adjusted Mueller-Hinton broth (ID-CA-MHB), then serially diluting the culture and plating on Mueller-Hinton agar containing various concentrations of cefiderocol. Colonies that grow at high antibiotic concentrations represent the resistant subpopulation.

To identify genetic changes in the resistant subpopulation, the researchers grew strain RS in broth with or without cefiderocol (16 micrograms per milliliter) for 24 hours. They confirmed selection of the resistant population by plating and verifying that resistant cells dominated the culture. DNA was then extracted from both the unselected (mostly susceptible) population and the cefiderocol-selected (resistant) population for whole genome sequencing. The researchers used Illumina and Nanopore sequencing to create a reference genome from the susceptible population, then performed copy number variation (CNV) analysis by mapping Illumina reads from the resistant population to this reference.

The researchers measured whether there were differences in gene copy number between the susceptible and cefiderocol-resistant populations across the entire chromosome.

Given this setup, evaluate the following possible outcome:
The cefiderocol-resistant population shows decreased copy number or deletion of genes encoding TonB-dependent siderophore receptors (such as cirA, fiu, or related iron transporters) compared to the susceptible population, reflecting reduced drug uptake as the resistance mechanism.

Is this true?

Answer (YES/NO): NO